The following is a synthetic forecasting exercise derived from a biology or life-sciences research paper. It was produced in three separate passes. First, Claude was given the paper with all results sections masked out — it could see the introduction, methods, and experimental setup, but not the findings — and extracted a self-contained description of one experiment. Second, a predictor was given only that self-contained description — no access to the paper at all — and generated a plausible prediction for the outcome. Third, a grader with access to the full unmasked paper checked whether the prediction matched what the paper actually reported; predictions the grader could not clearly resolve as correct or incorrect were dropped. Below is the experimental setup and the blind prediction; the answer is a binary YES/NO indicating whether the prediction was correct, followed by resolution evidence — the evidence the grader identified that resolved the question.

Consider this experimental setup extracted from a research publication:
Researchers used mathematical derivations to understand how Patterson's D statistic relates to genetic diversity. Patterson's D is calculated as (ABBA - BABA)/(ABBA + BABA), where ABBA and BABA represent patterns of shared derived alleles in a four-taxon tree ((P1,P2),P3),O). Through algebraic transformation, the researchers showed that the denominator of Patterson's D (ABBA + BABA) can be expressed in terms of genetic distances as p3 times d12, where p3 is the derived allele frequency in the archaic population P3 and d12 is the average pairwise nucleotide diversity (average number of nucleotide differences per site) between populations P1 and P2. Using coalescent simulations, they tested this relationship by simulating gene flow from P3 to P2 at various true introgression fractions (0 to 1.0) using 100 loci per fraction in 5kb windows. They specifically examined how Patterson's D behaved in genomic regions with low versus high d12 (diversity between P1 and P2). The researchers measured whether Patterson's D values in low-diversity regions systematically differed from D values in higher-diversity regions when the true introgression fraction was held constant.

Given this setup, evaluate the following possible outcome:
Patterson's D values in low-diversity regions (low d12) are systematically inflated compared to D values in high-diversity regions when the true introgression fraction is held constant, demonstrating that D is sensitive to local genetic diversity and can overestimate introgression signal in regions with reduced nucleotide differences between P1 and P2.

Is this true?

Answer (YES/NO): YES